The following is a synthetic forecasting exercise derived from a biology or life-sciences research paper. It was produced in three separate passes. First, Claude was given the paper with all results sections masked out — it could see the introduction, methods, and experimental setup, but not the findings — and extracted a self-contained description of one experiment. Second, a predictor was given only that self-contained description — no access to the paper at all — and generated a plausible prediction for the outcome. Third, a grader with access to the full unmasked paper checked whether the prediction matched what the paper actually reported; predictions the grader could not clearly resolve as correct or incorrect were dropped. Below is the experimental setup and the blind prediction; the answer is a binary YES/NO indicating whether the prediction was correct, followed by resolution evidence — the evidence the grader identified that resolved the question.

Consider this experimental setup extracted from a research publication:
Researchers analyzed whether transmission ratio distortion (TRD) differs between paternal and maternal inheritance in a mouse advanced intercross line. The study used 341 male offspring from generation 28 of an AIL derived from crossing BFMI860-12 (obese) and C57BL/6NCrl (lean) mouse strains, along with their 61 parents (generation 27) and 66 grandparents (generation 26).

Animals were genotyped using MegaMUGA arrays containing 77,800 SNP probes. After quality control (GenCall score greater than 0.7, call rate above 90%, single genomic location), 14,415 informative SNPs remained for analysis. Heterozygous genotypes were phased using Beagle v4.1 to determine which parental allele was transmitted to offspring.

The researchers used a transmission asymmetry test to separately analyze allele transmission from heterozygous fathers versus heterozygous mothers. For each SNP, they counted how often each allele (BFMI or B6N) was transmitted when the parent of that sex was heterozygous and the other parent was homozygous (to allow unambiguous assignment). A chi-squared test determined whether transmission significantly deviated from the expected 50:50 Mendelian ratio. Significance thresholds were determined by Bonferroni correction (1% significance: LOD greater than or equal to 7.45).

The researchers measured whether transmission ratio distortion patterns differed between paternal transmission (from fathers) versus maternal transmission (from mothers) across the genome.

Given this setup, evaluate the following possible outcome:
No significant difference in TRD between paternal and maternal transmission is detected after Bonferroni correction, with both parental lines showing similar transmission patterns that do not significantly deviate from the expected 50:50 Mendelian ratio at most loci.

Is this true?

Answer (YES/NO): NO